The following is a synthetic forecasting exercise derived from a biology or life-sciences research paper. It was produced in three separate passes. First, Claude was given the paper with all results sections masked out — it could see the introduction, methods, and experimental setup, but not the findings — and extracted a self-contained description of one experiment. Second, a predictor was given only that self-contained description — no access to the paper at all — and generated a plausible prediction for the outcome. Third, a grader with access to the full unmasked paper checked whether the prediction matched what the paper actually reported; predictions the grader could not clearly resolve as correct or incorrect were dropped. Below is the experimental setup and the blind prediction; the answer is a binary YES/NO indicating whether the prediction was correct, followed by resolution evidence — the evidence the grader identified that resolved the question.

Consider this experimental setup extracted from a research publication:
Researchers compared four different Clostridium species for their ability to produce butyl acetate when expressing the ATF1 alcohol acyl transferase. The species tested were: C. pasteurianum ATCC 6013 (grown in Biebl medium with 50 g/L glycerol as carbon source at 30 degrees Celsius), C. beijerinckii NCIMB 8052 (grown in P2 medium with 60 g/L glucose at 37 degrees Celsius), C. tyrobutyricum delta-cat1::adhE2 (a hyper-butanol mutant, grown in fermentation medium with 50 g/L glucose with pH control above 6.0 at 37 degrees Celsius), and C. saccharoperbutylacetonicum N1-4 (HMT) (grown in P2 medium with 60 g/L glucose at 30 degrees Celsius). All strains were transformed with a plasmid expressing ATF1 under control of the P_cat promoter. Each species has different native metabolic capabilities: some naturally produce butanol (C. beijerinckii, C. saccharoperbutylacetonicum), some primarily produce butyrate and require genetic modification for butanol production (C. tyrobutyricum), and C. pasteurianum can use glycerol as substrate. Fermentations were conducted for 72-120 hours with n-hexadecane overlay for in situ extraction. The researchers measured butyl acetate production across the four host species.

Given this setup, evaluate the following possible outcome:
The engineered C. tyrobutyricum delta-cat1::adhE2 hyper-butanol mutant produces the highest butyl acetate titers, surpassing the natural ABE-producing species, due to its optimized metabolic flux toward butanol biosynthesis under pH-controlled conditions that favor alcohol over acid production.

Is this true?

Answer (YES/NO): NO